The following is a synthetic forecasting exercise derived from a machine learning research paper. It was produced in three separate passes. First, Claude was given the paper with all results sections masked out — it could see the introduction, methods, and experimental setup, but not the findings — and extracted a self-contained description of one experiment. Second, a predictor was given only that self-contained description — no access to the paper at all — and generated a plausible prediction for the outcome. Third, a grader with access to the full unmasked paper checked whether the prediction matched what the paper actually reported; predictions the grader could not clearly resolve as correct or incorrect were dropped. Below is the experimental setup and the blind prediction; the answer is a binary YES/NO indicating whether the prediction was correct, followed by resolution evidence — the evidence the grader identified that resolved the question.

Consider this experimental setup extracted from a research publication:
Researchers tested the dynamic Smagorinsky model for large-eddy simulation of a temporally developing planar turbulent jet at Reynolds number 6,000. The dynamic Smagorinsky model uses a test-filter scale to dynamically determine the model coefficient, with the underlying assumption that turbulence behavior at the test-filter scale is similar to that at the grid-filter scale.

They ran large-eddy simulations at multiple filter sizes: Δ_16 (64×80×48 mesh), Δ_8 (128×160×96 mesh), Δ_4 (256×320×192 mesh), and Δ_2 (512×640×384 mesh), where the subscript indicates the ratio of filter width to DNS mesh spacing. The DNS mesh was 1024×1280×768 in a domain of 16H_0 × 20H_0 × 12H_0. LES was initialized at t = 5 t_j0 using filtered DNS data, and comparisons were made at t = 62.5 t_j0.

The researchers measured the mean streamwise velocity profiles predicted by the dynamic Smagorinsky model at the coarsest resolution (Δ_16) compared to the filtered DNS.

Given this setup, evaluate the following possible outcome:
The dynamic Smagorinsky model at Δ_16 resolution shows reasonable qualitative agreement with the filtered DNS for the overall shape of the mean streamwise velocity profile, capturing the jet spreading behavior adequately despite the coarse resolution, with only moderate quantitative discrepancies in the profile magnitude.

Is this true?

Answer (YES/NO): NO